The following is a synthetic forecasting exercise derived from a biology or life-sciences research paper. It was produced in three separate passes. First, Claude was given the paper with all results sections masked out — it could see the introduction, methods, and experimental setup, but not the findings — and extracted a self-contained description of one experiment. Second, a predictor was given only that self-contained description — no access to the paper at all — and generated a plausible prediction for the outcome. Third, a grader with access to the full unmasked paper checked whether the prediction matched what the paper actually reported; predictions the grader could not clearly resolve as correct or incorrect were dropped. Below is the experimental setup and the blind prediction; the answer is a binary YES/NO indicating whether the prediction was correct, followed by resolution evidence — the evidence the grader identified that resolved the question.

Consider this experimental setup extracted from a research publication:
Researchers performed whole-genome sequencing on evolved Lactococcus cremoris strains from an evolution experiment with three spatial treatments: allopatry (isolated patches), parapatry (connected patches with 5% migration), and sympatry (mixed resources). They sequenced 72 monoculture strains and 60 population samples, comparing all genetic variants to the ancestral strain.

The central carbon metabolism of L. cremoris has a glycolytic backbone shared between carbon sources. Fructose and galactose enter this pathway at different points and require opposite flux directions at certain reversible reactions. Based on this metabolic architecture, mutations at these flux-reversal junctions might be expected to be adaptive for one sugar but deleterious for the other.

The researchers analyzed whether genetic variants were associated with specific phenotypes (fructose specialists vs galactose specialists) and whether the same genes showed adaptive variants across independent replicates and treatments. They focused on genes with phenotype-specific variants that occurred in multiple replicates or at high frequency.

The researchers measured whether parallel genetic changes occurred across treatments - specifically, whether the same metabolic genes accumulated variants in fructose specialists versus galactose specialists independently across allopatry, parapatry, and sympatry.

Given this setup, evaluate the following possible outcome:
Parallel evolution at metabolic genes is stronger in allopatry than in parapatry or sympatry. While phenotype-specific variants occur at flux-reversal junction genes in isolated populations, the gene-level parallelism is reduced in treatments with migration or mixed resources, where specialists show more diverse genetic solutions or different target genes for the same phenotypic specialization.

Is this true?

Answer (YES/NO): NO